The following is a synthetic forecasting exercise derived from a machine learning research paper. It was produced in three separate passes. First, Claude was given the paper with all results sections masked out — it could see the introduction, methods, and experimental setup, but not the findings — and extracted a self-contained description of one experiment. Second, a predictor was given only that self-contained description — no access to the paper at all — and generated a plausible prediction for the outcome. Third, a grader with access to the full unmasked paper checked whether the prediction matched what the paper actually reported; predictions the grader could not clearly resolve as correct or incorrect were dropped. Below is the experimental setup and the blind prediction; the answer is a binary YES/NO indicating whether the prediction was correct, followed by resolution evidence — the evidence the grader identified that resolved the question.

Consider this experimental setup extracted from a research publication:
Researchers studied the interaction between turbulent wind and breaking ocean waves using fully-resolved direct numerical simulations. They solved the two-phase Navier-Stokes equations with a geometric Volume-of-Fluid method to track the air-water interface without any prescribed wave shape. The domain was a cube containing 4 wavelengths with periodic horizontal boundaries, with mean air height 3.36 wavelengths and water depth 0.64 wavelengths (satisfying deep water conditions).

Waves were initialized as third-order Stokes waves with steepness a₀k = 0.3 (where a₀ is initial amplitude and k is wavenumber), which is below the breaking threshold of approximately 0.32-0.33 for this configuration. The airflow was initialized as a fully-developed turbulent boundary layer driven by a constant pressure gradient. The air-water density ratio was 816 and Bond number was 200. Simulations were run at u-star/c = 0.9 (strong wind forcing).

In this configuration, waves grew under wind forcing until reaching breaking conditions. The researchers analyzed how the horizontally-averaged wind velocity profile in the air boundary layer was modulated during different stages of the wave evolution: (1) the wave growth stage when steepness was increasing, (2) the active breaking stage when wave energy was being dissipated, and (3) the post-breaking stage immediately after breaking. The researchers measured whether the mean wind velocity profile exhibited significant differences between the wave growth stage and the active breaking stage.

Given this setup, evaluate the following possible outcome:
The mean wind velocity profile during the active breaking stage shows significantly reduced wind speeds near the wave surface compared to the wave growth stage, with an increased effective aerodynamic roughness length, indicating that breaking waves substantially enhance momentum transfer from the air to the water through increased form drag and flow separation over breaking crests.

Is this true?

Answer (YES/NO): NO